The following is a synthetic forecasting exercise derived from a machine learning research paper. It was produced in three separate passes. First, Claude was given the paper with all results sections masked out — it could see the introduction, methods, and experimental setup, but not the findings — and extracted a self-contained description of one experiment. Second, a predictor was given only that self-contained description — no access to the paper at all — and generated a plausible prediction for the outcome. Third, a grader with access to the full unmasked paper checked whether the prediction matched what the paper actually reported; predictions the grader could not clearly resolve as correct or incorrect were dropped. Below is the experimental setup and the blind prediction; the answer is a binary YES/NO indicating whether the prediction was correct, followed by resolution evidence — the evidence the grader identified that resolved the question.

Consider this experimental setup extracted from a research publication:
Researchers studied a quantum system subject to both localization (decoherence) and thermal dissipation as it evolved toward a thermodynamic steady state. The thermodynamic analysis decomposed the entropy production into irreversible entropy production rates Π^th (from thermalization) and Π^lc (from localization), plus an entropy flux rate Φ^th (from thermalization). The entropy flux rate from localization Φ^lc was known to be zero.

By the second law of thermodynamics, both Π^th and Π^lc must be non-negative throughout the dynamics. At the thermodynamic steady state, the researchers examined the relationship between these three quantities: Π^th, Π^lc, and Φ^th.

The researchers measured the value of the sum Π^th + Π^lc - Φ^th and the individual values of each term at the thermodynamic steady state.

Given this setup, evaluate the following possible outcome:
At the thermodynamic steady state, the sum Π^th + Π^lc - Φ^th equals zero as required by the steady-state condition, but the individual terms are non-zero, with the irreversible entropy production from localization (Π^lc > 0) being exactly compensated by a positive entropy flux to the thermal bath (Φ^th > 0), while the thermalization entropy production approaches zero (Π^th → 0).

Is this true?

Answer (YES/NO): NO